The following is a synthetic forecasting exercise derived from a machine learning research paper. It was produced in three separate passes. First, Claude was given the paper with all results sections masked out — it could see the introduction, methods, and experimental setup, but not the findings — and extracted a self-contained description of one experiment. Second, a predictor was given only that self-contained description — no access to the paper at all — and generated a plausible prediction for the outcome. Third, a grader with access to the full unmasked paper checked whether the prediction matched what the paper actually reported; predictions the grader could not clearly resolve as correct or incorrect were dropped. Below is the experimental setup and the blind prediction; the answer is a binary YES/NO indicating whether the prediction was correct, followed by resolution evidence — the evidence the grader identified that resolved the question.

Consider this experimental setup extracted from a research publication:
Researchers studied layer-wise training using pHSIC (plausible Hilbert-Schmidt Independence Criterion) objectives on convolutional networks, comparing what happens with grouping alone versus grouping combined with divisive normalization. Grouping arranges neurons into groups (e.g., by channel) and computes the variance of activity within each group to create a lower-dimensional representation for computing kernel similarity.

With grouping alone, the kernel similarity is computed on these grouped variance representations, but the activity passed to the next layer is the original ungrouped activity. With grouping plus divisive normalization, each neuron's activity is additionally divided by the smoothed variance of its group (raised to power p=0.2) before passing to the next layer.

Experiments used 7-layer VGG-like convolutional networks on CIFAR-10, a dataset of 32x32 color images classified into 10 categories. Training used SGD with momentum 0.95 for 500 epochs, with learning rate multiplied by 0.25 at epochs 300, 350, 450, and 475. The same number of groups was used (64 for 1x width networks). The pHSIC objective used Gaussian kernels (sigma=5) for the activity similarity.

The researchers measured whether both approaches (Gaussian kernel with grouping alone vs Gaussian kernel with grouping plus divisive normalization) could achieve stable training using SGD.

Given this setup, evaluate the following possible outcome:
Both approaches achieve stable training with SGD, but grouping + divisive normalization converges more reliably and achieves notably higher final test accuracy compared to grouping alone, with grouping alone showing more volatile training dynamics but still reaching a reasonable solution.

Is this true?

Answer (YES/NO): NO